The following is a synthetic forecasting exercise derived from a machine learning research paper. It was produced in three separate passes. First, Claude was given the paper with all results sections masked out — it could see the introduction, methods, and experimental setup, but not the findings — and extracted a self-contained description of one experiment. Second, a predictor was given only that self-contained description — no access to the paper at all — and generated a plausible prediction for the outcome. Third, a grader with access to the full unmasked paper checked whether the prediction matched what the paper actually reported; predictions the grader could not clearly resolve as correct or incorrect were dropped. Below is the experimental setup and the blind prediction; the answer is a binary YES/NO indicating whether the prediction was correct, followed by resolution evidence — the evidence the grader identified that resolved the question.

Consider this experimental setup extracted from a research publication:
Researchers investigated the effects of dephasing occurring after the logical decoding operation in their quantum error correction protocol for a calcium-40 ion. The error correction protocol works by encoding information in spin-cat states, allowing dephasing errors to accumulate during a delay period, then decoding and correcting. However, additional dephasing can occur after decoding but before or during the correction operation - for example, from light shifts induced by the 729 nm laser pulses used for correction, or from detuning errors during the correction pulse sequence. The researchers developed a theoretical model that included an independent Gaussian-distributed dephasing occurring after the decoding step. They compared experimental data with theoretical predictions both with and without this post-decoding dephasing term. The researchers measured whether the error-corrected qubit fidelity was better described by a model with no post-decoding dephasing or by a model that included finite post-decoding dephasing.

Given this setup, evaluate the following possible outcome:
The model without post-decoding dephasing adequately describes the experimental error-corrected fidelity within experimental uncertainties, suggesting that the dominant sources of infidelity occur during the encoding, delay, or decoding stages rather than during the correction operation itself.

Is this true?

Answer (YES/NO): NO